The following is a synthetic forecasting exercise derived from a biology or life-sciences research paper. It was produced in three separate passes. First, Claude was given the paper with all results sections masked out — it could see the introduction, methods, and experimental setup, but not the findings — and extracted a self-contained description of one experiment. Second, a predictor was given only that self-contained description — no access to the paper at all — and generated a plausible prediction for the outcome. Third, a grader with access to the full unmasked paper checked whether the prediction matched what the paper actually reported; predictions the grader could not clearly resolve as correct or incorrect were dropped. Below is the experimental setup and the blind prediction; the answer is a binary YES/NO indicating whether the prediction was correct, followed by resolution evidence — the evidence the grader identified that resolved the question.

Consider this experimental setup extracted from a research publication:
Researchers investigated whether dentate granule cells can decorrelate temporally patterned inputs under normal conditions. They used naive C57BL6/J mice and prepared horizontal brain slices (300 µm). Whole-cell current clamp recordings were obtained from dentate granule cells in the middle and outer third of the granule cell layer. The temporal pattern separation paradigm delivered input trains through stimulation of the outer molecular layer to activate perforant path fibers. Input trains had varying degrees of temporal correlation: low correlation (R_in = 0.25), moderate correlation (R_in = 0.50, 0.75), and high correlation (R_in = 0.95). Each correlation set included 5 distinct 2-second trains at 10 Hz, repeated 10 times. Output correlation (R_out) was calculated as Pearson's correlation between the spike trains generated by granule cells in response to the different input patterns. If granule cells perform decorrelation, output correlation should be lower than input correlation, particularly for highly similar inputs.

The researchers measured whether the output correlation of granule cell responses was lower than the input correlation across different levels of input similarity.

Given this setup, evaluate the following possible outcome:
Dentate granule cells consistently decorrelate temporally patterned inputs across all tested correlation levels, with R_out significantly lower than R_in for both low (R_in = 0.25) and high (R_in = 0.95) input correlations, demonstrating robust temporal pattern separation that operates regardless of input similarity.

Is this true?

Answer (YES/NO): NO